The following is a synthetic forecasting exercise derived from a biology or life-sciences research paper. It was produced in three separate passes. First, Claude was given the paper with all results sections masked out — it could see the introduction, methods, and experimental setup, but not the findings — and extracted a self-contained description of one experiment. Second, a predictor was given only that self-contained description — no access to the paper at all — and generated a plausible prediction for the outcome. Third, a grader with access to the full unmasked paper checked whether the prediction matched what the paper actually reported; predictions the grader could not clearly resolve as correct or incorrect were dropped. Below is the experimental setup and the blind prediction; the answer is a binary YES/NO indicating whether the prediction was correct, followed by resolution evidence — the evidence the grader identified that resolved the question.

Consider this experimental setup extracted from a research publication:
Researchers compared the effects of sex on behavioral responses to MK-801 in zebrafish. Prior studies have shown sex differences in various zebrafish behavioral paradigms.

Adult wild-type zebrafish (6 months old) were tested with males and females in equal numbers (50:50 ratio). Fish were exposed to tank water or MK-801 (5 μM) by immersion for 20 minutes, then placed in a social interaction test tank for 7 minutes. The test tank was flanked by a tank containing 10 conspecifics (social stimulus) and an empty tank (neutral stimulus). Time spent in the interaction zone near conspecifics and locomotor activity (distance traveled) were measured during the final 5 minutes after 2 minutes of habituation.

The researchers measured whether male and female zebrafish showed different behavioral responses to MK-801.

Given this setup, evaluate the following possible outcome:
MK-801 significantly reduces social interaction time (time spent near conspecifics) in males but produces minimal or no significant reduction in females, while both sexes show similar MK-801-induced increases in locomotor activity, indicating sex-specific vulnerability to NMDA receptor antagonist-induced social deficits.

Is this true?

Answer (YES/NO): NO